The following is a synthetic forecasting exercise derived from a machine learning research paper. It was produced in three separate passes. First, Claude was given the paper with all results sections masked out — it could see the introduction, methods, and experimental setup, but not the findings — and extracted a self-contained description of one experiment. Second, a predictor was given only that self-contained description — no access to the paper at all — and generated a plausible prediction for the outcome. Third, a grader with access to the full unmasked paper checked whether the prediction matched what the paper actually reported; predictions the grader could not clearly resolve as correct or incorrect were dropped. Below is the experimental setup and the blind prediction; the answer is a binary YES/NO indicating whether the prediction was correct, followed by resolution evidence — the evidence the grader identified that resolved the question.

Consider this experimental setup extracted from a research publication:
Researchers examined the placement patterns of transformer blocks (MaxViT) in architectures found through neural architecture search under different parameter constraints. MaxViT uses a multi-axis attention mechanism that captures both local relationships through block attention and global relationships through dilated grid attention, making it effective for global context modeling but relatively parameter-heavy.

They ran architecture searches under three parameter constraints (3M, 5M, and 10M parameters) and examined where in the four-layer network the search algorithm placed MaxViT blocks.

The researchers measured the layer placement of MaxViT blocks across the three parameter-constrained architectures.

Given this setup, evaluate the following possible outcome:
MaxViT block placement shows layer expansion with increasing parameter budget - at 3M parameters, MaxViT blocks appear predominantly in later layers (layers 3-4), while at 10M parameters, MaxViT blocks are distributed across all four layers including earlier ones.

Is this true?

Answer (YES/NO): NO